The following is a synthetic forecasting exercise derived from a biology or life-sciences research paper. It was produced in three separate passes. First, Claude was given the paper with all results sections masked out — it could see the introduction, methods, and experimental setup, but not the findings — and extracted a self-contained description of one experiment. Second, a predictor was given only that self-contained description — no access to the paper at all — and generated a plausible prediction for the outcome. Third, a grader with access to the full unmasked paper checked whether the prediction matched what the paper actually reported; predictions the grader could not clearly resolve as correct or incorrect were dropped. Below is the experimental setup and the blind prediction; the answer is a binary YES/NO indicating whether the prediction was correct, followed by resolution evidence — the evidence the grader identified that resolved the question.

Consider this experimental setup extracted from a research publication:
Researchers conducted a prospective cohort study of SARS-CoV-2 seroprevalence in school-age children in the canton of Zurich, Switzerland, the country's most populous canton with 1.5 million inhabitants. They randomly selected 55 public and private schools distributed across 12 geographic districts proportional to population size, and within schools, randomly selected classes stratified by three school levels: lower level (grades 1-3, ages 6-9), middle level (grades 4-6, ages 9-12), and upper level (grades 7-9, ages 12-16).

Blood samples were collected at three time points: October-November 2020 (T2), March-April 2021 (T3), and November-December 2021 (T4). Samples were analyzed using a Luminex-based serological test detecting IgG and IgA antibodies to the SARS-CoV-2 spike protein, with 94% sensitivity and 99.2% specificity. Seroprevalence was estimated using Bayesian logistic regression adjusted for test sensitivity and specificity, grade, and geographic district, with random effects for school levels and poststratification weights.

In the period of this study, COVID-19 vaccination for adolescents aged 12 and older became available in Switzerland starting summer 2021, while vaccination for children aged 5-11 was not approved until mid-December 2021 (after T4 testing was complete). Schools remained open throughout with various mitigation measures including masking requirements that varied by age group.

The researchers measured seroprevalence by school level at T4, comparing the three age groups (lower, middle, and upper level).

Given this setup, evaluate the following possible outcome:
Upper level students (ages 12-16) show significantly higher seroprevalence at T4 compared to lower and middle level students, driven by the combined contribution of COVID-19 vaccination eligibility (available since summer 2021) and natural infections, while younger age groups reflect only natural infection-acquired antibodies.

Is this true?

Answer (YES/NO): YES